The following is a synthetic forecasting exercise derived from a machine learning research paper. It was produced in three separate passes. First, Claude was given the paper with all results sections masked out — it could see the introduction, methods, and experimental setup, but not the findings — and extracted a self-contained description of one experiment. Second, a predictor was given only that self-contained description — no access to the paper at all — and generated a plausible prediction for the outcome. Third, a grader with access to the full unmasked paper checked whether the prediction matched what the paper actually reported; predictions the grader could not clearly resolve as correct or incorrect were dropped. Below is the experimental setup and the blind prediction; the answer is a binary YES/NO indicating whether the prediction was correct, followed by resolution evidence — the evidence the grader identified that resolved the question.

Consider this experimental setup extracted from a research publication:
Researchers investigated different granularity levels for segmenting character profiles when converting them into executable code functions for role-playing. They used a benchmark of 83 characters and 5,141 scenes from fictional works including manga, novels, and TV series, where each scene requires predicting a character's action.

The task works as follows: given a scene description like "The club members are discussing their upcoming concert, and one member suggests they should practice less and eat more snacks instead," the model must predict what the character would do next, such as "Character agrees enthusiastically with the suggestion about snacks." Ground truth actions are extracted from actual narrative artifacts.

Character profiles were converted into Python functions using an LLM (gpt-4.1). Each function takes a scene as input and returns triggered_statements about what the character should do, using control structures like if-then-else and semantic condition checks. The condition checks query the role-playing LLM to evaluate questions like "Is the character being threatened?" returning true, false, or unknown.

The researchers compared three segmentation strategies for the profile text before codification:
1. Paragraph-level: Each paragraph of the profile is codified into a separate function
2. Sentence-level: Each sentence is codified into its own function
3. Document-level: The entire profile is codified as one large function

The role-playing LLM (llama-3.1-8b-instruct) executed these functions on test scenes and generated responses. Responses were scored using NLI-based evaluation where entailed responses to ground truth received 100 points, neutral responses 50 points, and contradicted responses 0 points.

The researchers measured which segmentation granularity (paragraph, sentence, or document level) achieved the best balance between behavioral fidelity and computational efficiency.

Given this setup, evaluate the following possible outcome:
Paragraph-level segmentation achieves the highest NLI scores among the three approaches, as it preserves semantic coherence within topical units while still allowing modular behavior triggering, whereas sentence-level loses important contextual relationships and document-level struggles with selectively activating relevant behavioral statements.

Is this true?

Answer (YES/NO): NO